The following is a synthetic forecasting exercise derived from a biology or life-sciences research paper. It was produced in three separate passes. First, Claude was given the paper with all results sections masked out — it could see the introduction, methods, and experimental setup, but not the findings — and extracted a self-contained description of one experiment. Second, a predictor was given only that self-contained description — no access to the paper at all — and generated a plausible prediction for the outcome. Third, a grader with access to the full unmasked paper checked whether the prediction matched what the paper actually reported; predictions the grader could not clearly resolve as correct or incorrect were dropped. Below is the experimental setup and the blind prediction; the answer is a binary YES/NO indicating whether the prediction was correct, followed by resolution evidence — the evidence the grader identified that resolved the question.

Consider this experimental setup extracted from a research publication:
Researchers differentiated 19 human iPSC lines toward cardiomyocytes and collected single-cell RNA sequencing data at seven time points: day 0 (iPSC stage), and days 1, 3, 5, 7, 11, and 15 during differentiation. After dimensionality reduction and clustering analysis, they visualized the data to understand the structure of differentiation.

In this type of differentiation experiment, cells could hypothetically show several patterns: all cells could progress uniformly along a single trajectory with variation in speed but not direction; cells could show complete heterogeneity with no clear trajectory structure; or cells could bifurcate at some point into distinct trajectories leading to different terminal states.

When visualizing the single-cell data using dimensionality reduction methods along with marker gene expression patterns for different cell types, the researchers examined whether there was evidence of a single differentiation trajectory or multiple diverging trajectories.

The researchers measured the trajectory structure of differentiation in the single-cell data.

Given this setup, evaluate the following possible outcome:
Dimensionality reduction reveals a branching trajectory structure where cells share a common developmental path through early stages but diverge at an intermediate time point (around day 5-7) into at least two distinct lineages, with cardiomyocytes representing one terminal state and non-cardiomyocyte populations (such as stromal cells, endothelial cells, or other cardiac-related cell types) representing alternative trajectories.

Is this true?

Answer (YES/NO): YES